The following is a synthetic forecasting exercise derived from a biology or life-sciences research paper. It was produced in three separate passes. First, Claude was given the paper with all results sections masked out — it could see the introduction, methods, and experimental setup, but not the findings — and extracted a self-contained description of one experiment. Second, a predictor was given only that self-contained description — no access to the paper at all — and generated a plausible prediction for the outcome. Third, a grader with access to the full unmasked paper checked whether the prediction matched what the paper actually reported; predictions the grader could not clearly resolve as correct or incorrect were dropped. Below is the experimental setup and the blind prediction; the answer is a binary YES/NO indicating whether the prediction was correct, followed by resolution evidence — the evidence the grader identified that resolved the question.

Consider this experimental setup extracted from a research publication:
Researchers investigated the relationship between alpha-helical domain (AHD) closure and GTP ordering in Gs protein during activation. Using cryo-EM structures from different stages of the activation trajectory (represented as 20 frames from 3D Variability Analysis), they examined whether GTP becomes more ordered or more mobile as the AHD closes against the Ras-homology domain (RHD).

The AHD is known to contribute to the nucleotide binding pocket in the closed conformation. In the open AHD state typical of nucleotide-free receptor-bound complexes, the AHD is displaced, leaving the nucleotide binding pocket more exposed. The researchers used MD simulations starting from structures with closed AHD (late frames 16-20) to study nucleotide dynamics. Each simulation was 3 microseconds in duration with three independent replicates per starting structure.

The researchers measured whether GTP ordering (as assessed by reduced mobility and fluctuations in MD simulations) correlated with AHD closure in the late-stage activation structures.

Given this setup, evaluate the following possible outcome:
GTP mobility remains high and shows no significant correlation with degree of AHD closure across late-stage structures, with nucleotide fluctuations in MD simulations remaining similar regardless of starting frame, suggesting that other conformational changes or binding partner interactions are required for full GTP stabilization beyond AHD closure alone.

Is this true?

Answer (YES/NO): NO